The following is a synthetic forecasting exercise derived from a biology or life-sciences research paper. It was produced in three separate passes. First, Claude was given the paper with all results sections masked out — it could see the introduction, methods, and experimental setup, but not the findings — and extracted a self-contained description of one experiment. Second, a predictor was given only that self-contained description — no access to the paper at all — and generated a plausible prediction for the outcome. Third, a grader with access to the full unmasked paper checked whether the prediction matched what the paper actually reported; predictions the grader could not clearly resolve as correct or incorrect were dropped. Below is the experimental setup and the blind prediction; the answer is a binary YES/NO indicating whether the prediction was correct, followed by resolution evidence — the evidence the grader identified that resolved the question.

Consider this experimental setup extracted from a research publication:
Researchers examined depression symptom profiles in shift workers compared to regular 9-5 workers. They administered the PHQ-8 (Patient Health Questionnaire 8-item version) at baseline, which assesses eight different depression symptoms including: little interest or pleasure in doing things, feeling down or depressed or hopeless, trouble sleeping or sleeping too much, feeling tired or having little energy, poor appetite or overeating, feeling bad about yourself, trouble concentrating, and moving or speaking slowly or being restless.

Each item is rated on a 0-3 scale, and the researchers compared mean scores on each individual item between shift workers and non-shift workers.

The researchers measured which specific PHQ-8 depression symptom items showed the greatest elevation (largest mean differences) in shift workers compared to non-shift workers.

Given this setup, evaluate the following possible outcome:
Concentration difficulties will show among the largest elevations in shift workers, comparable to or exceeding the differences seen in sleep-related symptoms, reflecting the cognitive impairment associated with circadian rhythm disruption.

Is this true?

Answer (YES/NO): NO